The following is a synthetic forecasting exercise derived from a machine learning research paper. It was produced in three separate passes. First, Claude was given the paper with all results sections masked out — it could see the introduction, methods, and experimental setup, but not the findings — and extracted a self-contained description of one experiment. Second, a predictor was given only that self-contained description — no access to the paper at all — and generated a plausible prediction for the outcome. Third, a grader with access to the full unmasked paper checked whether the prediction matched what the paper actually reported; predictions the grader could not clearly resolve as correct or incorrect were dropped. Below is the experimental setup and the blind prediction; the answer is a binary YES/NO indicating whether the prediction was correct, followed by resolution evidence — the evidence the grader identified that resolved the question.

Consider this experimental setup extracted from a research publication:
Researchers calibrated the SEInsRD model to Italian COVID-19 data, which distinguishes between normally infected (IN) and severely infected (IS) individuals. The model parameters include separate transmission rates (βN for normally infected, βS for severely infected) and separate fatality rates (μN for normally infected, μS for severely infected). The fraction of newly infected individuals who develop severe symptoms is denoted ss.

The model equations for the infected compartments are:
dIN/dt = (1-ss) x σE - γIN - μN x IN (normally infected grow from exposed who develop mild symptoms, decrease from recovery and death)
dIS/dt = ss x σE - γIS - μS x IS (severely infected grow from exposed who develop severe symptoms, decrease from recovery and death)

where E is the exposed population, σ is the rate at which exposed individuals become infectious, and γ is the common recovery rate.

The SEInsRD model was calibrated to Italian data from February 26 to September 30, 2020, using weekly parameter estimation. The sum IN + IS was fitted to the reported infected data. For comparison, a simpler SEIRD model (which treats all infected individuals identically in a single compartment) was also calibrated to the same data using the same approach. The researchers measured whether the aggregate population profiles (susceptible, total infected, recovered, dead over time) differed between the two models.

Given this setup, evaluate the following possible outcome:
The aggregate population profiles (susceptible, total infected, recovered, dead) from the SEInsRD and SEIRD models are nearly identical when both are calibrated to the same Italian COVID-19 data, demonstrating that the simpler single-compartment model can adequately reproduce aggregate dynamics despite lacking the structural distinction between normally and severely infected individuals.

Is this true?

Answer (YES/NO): YES